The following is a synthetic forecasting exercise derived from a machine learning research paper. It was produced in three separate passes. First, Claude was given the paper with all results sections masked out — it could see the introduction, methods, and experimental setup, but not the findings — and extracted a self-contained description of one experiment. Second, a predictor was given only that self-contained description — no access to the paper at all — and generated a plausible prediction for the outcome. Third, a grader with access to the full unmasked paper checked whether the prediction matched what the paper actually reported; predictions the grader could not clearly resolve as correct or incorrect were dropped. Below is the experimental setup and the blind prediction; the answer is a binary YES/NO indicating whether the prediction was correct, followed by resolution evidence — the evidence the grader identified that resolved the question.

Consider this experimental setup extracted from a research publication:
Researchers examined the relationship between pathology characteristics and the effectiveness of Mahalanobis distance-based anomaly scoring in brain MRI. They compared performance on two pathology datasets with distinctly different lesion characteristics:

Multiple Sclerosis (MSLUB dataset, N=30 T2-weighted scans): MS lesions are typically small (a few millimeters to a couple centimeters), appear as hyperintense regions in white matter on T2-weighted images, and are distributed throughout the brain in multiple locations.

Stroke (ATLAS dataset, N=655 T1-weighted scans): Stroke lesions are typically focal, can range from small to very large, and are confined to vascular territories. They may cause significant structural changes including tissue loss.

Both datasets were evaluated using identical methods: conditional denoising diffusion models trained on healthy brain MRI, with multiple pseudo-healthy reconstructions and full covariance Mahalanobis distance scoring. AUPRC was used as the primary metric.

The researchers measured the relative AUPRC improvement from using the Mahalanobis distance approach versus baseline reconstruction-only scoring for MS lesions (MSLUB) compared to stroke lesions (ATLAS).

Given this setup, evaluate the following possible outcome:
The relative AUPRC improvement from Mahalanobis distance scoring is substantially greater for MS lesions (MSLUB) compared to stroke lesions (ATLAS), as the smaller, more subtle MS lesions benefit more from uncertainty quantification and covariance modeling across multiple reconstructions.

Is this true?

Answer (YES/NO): YES